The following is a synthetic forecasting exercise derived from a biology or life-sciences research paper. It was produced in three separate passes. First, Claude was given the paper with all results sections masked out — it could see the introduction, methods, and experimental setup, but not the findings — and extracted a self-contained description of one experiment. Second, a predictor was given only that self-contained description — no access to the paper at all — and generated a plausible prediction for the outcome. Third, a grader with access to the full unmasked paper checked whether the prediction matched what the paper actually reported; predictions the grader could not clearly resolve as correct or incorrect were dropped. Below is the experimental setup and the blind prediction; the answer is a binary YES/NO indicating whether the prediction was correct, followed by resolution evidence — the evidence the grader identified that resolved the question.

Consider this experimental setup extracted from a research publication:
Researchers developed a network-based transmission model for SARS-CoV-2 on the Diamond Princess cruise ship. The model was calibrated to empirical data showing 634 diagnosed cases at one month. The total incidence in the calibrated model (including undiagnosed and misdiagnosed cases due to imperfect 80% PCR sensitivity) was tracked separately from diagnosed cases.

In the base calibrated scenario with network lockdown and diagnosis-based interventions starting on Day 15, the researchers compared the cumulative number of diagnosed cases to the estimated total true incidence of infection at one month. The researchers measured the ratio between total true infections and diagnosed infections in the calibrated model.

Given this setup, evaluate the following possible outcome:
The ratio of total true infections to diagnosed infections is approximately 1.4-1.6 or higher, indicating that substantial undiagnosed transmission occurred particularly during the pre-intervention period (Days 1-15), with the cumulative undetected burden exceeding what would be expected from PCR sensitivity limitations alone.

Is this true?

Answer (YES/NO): YES